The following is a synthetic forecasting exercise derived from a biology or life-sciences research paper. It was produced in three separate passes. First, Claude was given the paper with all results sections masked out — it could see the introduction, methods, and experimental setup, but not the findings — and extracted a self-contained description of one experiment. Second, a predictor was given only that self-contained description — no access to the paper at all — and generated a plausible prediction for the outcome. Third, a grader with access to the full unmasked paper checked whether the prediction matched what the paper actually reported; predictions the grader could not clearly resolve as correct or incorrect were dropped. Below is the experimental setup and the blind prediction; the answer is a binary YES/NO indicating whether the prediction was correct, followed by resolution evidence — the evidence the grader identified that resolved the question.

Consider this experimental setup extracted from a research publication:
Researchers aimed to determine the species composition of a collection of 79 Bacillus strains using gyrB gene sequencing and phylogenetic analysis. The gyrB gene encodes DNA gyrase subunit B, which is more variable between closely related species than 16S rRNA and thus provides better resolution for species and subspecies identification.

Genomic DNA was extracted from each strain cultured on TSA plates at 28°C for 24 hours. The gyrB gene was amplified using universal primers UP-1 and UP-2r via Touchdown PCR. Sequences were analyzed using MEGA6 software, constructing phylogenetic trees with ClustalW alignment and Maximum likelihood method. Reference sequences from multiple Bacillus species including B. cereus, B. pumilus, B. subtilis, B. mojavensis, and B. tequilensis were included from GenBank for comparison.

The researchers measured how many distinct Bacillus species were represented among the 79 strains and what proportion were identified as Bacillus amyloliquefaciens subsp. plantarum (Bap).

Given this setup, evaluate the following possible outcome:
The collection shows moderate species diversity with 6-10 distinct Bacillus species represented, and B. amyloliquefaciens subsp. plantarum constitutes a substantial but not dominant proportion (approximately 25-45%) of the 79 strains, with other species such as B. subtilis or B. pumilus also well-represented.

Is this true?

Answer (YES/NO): NO